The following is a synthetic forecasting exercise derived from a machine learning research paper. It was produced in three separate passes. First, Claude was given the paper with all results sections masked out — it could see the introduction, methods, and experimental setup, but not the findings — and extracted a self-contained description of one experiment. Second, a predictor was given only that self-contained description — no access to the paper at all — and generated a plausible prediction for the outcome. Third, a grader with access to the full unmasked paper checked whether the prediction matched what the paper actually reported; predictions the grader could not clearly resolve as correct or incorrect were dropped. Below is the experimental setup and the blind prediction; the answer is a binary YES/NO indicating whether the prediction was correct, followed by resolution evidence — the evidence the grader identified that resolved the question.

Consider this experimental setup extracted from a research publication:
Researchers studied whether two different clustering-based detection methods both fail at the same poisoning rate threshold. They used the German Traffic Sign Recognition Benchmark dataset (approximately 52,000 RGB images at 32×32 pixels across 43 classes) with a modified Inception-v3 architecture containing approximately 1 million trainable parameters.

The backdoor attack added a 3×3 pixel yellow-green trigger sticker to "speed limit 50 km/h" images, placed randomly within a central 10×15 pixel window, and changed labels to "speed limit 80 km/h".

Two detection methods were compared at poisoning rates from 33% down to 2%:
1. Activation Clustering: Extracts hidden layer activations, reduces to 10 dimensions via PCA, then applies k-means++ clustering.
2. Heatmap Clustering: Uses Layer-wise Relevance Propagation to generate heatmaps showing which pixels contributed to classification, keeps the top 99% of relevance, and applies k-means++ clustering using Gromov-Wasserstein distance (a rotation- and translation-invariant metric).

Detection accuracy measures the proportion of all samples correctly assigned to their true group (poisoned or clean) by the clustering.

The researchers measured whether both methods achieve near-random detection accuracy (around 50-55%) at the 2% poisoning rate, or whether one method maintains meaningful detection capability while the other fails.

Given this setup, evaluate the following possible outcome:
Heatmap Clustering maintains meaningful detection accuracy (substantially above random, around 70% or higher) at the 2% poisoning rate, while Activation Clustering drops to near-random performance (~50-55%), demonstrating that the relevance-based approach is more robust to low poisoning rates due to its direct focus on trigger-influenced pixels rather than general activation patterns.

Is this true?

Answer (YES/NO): NO